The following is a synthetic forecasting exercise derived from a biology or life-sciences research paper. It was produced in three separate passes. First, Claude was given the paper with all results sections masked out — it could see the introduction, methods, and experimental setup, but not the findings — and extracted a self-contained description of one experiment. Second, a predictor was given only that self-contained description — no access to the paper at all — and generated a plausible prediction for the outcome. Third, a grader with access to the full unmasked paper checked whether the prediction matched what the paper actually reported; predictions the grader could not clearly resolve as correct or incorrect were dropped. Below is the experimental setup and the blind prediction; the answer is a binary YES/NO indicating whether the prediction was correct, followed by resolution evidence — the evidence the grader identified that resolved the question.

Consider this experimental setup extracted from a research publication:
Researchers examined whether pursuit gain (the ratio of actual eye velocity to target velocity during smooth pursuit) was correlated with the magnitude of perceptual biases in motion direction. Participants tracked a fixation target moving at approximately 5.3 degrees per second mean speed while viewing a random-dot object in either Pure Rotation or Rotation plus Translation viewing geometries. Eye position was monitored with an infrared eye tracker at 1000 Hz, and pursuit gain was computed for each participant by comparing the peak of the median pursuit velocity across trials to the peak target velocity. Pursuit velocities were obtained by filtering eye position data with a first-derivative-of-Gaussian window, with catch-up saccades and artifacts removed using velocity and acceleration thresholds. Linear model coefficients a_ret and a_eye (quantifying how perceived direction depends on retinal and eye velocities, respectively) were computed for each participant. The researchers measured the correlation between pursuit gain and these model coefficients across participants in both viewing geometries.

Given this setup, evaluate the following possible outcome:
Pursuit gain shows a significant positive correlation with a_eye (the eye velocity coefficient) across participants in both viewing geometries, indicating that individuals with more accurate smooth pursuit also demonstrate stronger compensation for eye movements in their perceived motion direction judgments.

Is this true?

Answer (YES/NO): NO